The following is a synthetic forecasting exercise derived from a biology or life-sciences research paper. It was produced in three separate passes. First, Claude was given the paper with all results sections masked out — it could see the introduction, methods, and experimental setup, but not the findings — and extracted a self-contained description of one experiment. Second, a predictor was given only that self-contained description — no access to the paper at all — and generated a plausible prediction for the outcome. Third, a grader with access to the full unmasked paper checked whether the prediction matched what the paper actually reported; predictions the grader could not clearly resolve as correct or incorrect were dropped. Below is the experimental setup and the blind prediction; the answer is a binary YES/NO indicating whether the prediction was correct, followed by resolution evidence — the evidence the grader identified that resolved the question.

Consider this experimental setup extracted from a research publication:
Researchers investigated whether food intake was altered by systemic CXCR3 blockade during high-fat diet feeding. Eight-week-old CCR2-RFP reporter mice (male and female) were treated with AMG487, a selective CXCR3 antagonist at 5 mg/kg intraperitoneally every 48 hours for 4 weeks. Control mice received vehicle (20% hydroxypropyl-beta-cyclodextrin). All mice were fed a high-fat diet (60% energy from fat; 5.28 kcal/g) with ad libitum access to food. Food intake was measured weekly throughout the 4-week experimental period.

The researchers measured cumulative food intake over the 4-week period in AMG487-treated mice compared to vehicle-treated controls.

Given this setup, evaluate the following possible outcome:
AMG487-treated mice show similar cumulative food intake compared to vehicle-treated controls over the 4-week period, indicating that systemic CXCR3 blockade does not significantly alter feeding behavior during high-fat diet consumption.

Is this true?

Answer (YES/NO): YES